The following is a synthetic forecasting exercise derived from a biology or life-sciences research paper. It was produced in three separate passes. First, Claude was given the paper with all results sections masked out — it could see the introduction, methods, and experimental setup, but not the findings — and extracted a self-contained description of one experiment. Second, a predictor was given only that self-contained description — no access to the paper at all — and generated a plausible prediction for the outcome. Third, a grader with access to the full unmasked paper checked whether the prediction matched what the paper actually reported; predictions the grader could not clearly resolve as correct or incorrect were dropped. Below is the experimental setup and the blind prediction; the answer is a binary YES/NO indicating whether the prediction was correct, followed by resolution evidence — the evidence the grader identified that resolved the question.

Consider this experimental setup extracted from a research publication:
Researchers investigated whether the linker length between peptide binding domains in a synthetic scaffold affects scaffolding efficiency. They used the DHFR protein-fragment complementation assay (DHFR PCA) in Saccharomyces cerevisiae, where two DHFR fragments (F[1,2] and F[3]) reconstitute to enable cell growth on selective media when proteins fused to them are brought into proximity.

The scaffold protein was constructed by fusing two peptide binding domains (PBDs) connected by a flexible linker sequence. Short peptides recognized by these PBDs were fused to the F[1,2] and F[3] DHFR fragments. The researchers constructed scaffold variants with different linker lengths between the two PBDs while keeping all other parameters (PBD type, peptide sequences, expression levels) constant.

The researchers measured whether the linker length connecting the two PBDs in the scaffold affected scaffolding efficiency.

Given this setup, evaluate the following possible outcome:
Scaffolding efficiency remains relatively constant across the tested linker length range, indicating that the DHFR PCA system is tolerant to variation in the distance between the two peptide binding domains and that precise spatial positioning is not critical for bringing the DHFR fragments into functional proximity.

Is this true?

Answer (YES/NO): NO